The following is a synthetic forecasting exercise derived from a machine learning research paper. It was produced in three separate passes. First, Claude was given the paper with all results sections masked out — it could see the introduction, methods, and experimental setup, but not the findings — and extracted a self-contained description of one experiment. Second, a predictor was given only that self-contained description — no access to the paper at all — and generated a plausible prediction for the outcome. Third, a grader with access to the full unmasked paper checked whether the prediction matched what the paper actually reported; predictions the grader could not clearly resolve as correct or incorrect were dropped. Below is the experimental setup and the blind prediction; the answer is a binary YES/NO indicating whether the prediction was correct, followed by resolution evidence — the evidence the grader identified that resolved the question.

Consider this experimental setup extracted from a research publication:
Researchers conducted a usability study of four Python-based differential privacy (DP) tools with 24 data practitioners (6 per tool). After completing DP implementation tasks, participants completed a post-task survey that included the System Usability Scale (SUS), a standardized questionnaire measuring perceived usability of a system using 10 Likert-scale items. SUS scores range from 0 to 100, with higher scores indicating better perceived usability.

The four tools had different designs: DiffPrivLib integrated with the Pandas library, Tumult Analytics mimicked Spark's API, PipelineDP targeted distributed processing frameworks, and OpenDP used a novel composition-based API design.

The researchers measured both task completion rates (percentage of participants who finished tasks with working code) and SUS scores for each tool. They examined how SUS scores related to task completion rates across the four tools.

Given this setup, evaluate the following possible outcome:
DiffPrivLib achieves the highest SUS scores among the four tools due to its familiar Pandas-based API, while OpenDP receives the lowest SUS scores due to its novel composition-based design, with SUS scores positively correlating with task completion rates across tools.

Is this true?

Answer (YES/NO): YES